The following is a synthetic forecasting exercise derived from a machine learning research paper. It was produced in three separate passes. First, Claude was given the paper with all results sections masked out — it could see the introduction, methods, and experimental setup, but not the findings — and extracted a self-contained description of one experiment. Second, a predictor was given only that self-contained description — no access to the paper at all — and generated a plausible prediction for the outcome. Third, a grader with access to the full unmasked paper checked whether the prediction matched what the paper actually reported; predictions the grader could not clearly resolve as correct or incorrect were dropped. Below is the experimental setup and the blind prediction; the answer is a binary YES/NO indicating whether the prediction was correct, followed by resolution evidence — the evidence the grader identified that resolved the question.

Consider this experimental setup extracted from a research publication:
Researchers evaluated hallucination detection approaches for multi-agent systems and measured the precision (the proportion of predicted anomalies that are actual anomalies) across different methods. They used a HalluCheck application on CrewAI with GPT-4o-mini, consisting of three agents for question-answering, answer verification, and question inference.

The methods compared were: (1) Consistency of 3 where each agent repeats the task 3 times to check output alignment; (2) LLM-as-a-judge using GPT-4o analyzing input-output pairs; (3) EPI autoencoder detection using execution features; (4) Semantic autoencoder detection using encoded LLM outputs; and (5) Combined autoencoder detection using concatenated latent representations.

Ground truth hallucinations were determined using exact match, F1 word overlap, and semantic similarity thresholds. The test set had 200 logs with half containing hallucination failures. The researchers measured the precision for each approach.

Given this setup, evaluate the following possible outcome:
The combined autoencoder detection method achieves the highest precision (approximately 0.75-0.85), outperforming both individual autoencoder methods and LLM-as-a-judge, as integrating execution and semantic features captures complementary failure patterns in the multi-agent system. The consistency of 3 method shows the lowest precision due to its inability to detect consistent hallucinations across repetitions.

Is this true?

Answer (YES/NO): NO